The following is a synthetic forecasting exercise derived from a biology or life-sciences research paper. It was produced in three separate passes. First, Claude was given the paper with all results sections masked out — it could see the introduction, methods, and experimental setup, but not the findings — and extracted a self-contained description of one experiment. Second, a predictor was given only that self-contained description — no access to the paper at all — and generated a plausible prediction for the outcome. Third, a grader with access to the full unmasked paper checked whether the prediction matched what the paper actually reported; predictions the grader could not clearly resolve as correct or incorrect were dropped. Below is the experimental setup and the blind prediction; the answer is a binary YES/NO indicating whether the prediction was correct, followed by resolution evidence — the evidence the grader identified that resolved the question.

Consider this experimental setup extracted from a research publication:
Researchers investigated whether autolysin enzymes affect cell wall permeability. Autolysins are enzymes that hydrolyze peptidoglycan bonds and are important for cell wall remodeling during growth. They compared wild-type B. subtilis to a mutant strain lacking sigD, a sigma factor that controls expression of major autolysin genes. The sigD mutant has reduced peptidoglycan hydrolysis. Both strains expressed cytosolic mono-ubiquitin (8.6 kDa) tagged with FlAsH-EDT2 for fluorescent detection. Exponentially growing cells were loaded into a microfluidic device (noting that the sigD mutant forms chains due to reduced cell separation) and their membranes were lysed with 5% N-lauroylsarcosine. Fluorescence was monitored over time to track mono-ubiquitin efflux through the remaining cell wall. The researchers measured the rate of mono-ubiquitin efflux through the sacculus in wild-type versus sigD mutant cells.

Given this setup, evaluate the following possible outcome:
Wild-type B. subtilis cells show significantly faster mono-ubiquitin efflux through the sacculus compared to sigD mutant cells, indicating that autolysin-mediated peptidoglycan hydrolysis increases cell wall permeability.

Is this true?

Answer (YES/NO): NO